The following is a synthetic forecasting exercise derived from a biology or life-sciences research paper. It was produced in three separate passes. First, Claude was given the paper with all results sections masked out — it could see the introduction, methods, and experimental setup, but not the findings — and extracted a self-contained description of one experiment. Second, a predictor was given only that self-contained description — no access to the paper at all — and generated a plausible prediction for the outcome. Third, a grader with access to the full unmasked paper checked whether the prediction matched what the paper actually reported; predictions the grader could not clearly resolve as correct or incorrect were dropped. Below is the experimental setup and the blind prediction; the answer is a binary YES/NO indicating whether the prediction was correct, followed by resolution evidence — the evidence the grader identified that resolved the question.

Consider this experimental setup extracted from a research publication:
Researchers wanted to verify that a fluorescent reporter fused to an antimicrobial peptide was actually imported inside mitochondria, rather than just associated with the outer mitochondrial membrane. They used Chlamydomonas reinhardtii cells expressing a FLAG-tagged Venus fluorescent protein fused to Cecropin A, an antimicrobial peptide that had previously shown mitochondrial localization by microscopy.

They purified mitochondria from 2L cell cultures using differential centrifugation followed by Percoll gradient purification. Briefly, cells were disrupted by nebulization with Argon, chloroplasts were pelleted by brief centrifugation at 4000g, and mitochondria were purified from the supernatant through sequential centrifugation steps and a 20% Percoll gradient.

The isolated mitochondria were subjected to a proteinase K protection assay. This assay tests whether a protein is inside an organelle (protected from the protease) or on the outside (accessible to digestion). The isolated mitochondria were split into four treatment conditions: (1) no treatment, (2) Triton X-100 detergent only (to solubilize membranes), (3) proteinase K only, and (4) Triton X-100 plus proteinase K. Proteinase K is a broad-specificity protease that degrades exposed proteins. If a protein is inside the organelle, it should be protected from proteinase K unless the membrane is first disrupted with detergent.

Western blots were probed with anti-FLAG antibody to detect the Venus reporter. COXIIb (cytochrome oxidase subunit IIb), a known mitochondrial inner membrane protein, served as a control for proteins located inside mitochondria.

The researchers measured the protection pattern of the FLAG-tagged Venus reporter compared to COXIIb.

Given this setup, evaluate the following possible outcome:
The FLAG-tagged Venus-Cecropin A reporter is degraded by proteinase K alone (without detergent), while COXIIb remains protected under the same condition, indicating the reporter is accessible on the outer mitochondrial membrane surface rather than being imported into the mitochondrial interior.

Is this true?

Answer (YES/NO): NO